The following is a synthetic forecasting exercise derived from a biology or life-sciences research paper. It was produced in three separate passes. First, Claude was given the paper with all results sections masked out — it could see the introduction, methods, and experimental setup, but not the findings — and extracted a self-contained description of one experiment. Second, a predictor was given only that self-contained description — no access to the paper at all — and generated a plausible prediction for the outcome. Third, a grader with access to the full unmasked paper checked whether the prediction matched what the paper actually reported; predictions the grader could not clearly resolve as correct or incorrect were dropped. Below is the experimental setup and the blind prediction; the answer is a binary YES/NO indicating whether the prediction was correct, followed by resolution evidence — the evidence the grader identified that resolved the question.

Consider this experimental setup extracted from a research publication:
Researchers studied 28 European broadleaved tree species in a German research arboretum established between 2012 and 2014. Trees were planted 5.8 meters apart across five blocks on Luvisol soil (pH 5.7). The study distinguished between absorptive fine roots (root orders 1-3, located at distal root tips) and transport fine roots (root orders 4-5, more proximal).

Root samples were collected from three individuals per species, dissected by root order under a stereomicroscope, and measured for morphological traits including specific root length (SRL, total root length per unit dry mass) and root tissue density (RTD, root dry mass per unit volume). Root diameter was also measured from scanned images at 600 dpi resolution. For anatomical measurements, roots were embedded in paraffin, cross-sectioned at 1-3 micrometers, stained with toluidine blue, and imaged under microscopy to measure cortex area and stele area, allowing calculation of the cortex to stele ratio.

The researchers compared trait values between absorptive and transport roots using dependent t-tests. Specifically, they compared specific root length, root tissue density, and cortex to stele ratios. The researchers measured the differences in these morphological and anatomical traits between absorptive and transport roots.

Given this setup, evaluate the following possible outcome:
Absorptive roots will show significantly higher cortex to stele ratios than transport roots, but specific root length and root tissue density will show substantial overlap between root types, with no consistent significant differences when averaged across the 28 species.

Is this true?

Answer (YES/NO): NO